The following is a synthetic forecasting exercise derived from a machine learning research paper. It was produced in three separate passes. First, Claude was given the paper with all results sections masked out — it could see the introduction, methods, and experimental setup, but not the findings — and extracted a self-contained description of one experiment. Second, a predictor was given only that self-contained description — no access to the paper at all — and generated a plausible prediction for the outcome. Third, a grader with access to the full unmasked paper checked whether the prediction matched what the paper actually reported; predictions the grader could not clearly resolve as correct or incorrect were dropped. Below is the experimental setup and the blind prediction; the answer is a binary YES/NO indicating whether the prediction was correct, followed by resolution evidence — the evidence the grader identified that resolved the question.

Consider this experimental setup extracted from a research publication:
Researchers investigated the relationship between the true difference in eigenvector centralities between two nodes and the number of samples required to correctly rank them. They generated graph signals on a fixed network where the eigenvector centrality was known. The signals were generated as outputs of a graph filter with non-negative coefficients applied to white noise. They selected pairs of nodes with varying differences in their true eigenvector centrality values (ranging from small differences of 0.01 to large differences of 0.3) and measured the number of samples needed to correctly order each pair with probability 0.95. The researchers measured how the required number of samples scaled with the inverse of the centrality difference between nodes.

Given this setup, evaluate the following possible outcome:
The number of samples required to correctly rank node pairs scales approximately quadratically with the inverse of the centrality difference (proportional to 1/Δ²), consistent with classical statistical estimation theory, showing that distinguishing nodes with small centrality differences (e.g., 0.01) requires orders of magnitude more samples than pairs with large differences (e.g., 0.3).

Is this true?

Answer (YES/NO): YES